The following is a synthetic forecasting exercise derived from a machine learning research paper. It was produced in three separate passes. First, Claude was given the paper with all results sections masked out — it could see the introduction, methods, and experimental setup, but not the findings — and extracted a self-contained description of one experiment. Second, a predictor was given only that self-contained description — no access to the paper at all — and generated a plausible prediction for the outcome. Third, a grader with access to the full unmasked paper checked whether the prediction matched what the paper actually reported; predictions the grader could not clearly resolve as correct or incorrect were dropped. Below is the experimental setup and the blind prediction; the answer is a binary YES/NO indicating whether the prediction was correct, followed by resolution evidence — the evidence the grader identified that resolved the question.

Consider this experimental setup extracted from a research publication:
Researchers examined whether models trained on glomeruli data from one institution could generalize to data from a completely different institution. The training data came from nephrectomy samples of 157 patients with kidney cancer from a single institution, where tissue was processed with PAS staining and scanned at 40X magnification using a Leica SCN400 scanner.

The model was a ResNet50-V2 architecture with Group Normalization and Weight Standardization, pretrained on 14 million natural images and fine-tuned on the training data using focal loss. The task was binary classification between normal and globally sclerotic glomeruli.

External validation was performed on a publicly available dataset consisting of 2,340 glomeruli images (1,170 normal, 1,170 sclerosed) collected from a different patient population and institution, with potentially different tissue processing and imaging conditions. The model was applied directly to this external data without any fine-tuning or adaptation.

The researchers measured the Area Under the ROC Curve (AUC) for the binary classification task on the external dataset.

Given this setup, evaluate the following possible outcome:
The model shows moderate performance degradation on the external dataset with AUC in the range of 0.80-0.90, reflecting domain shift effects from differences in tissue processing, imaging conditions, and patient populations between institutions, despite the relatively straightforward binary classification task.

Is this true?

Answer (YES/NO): NO